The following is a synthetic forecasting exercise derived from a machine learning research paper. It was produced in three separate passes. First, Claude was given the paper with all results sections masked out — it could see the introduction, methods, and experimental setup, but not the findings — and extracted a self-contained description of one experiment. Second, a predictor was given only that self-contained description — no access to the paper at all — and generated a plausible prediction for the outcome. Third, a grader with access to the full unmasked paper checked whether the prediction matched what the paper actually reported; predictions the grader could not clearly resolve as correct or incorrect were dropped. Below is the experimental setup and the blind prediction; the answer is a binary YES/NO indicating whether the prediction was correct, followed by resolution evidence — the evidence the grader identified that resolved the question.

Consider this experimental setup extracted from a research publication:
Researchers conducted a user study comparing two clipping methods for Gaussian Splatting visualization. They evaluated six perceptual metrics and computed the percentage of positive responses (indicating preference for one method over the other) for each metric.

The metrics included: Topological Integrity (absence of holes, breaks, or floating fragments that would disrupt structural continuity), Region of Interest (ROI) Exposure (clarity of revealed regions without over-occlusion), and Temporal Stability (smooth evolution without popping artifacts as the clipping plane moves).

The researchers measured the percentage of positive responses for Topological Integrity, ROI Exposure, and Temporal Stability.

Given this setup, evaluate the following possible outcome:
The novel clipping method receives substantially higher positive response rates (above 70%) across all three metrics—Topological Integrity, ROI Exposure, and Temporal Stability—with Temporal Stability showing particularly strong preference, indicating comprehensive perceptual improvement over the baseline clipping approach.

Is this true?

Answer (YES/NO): NO